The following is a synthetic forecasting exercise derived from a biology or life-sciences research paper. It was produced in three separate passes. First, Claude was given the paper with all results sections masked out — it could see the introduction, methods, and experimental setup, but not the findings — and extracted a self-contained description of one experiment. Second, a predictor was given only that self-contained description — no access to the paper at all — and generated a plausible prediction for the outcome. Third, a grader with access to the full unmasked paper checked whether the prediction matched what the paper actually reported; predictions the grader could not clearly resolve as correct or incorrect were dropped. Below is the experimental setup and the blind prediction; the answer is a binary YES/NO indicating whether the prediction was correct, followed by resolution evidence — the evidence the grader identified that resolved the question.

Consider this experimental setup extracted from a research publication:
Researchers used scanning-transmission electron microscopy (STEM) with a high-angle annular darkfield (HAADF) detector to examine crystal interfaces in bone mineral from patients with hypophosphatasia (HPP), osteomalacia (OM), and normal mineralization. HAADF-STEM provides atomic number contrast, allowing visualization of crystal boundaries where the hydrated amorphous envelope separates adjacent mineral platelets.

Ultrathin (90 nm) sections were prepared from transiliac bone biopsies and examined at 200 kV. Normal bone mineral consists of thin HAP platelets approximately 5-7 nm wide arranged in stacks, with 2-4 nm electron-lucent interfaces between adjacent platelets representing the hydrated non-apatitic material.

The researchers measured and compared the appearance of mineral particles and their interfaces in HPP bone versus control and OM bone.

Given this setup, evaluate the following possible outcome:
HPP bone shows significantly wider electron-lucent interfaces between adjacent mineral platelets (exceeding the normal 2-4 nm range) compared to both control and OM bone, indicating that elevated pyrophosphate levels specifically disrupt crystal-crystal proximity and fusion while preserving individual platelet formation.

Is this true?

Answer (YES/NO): NO